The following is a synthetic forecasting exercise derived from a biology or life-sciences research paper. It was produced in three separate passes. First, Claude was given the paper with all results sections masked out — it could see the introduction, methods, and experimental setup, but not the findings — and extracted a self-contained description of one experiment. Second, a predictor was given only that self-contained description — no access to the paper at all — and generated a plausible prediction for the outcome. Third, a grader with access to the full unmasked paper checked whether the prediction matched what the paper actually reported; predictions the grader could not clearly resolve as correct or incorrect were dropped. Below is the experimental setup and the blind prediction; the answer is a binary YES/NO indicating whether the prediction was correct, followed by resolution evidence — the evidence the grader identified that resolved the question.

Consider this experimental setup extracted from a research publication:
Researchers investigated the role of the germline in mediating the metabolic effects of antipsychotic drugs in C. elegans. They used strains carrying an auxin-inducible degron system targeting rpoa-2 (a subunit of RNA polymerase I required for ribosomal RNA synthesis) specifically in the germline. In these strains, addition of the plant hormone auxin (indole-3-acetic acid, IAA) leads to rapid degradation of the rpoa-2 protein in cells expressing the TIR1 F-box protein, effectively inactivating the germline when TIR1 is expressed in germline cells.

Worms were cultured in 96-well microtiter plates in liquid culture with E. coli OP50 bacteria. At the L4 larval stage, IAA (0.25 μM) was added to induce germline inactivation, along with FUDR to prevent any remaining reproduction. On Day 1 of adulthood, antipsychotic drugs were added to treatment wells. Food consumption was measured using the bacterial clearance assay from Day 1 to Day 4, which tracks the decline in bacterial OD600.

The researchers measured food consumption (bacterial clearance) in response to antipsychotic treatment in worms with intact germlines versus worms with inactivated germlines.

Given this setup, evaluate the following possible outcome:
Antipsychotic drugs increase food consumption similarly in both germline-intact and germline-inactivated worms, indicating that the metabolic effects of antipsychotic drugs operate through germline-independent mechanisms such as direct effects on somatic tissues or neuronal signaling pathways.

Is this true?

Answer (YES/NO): NO